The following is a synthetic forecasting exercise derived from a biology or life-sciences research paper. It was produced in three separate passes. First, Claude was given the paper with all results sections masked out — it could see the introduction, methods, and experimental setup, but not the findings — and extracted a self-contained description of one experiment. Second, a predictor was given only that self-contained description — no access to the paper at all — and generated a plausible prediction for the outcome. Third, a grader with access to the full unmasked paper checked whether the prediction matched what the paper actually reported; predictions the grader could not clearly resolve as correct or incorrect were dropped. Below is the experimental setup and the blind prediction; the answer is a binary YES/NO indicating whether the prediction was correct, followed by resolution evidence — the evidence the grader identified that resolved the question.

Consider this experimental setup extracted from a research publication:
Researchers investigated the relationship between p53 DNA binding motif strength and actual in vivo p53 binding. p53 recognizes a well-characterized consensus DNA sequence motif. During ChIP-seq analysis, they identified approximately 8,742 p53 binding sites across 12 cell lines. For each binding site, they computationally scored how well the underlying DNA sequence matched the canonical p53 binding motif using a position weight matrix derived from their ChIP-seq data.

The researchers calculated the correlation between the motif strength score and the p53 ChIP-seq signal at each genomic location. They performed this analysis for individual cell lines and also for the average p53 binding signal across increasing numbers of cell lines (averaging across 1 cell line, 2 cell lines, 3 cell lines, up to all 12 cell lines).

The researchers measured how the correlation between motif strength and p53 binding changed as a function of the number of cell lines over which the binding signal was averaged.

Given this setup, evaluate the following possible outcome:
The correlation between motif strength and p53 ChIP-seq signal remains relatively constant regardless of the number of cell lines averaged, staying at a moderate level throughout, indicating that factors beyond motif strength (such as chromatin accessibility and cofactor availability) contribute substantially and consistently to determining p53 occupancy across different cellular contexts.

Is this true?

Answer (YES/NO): NO